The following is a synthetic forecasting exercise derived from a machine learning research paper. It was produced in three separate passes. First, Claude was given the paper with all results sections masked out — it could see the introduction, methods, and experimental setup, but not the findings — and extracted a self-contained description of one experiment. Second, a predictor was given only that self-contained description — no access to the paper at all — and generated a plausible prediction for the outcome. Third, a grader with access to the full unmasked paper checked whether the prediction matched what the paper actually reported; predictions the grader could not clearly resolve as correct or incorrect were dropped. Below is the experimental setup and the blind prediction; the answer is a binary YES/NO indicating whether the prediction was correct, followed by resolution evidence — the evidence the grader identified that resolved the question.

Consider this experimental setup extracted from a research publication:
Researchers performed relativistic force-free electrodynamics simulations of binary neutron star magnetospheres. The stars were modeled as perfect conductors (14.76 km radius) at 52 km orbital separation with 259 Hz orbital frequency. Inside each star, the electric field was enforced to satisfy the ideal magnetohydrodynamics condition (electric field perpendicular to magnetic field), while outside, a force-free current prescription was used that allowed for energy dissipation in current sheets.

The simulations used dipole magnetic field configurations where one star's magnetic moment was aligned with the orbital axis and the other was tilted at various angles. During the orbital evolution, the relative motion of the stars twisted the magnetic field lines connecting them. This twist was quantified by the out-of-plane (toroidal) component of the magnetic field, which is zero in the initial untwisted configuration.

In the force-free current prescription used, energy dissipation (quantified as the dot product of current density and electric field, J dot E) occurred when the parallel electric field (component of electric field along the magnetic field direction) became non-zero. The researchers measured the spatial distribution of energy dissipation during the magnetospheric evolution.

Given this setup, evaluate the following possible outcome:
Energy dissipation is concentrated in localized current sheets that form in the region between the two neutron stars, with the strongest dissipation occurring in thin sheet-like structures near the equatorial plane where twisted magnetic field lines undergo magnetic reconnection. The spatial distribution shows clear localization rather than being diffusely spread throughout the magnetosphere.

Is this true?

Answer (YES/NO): YES